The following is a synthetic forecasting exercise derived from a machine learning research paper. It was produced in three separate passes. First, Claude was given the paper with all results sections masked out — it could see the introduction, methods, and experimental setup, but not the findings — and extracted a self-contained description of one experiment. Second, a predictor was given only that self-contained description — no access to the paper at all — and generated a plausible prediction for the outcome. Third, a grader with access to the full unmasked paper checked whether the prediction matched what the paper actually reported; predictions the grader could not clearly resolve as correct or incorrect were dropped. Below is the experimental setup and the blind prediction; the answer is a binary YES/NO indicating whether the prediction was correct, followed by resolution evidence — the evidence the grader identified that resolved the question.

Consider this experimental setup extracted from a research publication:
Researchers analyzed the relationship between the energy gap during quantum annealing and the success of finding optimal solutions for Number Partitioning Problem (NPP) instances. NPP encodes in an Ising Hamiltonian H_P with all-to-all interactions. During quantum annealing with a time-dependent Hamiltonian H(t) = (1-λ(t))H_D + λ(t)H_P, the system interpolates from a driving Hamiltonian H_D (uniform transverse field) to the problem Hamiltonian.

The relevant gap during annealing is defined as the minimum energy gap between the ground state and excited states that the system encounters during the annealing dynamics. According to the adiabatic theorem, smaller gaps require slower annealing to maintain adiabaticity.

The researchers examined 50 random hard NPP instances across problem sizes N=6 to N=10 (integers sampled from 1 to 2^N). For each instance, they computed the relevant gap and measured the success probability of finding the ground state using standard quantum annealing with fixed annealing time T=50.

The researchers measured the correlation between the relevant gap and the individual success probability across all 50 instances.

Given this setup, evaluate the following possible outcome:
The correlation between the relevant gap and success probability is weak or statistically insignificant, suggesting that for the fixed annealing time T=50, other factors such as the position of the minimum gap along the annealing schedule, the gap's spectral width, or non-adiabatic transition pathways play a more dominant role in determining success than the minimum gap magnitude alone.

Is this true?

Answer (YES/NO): NO